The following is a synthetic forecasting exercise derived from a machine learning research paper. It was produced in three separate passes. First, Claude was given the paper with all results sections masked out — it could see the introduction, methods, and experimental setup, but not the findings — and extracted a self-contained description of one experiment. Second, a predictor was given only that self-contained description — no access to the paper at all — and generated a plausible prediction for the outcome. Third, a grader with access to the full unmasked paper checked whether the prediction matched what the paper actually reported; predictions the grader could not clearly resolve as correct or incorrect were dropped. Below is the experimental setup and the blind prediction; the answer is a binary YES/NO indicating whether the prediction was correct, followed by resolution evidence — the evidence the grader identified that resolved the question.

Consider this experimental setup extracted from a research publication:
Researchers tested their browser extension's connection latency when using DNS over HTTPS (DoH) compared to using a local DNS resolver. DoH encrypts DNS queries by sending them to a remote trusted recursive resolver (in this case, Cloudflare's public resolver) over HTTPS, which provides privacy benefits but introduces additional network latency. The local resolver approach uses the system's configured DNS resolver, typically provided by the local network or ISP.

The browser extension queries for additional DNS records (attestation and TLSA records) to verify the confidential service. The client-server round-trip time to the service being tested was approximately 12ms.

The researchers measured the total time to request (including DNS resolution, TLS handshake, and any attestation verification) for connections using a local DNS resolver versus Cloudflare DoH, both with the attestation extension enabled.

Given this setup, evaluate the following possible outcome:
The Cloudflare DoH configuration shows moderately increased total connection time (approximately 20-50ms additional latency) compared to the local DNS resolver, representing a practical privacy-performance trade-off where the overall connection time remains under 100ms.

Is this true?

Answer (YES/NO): YES